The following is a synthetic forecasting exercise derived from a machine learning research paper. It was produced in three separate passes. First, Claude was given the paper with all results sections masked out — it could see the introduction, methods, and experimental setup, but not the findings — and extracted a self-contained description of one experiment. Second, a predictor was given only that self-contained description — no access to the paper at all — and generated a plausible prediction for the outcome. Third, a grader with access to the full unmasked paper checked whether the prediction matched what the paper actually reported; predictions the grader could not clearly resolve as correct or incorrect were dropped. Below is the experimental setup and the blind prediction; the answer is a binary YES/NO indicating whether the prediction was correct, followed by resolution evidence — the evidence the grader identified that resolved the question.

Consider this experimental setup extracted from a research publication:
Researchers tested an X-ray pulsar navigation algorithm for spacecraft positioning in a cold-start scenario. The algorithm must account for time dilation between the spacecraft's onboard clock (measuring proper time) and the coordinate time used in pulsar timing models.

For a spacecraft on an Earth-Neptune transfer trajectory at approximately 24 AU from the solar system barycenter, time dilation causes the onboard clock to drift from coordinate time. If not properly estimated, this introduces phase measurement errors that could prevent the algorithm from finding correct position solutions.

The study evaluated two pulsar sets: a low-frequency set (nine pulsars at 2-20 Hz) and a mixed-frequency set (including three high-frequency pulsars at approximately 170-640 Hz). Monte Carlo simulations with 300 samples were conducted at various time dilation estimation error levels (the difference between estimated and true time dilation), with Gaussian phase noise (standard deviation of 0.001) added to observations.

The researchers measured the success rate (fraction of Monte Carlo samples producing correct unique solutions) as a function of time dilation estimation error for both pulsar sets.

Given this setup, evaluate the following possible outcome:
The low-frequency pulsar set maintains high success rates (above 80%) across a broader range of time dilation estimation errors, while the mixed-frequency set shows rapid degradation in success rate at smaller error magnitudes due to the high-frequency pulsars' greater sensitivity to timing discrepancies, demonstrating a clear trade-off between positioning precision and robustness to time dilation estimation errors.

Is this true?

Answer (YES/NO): YES